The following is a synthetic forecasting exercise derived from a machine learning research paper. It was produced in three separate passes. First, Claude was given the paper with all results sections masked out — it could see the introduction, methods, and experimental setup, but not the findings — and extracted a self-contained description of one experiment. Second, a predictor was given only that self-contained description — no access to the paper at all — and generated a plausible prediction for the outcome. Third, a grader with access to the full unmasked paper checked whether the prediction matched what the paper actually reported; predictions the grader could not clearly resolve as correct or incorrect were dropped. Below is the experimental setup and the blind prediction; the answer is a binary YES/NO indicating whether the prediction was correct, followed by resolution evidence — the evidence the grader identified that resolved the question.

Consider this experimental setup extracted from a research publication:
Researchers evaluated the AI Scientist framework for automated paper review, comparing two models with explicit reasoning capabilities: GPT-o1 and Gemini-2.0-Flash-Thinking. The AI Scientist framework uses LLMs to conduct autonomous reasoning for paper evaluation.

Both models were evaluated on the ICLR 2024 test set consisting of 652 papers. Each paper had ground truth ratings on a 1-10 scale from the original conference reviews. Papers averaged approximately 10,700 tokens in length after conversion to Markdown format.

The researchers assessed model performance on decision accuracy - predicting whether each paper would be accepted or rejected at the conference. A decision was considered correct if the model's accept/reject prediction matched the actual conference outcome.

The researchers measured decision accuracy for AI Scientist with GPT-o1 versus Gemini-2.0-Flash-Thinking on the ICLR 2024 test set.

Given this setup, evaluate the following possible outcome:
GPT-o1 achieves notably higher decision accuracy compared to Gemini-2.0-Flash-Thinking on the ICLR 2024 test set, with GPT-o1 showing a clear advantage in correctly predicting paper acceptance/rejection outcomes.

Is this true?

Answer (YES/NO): NO